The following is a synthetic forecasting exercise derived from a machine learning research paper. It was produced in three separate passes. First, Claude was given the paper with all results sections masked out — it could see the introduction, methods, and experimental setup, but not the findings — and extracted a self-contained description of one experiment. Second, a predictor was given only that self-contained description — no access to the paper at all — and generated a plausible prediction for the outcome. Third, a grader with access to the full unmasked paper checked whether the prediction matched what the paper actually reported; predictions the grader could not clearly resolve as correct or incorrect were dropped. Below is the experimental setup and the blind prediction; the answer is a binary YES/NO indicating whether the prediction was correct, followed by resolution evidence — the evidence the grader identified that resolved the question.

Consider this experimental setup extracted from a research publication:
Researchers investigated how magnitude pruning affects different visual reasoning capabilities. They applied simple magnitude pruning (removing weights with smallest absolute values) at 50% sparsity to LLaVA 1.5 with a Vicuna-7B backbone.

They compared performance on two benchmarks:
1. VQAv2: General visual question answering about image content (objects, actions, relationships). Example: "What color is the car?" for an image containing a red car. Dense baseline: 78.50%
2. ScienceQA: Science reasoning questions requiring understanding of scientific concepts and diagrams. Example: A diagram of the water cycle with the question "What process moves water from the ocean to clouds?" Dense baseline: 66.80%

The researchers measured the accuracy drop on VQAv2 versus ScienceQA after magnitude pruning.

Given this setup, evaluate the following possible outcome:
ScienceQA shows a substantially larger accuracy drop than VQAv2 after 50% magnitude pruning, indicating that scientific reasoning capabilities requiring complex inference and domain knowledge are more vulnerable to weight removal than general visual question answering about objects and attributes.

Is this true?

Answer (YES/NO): YES